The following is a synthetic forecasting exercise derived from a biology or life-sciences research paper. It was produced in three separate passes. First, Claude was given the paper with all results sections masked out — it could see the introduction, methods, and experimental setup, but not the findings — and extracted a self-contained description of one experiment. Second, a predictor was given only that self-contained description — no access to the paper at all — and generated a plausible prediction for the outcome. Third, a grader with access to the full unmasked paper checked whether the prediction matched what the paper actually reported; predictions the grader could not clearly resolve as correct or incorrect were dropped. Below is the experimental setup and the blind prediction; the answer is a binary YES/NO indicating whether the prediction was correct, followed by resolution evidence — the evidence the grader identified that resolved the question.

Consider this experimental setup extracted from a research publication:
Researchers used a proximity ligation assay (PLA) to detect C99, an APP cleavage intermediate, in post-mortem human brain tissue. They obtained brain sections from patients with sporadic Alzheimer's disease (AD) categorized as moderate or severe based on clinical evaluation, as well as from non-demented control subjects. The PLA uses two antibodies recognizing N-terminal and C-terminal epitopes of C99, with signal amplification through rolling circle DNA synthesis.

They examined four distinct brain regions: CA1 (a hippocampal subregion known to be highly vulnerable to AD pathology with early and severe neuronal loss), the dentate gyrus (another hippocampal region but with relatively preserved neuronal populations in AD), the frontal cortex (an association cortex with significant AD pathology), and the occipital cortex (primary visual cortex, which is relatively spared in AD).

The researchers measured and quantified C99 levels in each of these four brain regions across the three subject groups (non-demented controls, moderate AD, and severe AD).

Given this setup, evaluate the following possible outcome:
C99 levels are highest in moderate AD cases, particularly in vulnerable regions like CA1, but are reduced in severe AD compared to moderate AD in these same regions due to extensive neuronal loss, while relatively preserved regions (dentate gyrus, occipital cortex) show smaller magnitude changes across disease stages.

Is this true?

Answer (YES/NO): NO